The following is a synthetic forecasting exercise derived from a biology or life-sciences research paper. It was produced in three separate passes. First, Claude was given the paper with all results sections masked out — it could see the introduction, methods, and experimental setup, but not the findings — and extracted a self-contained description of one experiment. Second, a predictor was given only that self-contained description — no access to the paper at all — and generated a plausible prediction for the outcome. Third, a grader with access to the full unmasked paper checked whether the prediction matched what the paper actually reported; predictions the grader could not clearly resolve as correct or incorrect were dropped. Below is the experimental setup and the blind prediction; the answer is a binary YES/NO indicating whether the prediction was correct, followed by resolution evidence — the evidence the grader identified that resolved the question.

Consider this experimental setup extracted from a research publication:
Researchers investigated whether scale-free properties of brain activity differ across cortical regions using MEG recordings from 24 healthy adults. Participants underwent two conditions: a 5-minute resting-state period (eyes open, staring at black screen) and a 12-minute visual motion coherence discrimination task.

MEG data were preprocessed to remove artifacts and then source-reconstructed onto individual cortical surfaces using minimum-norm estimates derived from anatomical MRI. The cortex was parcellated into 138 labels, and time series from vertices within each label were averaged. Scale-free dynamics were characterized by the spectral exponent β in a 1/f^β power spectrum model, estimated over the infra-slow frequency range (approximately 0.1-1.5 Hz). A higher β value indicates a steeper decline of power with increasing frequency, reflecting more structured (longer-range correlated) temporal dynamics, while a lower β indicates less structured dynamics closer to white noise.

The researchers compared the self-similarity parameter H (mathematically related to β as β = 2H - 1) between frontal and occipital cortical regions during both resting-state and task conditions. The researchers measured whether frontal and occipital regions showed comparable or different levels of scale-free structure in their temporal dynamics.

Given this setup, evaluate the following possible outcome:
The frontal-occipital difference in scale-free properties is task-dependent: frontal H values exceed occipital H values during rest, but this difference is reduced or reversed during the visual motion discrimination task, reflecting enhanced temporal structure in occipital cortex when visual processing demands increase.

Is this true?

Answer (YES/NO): NO